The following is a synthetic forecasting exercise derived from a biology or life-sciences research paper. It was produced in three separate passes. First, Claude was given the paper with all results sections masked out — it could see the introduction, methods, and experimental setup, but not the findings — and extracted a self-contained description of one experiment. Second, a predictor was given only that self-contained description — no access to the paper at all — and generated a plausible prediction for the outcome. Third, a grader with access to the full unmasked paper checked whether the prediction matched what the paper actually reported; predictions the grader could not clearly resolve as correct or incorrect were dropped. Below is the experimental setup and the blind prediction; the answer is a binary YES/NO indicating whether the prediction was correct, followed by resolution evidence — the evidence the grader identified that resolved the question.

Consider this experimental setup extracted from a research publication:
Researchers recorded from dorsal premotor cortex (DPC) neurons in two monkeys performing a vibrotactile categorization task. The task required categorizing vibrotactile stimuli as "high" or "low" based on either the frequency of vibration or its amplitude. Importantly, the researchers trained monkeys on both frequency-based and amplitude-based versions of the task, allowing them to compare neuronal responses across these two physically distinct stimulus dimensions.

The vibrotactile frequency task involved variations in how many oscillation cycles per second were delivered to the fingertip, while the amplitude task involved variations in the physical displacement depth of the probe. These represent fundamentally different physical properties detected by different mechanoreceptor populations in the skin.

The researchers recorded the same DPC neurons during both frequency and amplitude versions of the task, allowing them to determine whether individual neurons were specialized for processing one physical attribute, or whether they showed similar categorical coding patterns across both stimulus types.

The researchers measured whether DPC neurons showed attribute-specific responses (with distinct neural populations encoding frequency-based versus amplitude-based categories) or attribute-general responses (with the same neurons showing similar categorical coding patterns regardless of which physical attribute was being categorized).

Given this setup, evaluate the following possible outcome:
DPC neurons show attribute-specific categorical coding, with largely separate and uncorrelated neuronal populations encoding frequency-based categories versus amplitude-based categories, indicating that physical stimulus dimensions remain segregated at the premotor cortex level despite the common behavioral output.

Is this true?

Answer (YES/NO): NO